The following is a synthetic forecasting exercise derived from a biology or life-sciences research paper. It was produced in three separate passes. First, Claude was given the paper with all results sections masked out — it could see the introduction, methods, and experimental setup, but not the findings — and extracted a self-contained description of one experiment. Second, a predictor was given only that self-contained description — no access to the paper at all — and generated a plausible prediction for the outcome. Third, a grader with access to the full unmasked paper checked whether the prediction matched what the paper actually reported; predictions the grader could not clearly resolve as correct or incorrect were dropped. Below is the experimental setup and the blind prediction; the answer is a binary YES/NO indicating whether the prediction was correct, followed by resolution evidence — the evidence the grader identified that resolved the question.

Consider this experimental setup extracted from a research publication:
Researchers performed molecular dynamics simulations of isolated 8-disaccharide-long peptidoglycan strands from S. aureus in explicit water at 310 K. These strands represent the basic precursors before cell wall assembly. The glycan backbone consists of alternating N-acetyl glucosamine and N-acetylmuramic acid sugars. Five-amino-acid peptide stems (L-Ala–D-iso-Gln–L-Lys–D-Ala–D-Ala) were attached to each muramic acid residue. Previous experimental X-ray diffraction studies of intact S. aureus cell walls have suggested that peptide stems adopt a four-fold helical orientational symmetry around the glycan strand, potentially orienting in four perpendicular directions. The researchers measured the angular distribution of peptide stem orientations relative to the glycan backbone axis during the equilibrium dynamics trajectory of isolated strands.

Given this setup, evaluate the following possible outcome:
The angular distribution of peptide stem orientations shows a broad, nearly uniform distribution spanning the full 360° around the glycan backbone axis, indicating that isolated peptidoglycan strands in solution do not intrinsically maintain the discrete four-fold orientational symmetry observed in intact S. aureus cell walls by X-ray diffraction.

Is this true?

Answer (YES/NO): NO